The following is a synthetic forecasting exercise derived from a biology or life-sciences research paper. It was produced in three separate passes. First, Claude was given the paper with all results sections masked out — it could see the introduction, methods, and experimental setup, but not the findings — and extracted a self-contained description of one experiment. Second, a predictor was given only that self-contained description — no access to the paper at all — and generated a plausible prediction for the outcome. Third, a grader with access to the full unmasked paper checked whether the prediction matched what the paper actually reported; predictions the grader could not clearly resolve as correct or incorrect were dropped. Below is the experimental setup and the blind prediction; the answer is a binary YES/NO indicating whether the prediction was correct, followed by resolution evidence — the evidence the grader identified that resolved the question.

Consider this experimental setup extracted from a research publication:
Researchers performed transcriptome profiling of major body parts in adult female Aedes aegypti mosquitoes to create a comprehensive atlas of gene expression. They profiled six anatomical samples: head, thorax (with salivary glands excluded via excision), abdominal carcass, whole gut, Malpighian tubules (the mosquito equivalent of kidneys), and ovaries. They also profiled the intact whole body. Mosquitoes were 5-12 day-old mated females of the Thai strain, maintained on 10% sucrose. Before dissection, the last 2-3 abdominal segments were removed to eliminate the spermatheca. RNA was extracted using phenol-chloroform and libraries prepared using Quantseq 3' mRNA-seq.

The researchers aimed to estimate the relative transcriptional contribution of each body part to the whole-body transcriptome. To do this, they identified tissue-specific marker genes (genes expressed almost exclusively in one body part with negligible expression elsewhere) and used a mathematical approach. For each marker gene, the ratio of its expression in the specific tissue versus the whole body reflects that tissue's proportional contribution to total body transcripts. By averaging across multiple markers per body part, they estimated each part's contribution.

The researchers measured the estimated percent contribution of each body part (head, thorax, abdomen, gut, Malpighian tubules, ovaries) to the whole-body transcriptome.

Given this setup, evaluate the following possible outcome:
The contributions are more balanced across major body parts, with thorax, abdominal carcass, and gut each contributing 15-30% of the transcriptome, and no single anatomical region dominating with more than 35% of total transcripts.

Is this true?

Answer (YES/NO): NO